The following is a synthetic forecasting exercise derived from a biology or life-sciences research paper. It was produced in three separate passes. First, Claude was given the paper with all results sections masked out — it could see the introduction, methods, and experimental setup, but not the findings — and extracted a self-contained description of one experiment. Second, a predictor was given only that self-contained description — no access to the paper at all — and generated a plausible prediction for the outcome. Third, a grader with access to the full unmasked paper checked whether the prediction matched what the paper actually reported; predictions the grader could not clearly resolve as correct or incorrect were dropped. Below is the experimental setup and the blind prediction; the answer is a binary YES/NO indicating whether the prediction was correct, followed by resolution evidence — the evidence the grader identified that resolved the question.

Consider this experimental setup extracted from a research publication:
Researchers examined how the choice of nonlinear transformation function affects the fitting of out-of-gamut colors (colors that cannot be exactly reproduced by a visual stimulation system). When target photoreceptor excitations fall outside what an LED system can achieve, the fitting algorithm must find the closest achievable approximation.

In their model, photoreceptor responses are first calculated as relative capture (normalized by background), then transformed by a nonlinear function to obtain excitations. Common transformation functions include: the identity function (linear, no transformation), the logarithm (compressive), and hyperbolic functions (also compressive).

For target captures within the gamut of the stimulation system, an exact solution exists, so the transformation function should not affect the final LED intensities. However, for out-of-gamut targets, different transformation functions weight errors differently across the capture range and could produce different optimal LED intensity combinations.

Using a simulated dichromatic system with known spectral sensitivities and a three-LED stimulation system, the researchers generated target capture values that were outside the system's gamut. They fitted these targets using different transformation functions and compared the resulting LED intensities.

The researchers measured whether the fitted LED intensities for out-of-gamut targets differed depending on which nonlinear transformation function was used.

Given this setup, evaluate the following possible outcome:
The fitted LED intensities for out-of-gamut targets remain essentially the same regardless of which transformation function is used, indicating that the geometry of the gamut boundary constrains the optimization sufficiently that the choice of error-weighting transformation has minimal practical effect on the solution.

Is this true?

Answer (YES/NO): NO